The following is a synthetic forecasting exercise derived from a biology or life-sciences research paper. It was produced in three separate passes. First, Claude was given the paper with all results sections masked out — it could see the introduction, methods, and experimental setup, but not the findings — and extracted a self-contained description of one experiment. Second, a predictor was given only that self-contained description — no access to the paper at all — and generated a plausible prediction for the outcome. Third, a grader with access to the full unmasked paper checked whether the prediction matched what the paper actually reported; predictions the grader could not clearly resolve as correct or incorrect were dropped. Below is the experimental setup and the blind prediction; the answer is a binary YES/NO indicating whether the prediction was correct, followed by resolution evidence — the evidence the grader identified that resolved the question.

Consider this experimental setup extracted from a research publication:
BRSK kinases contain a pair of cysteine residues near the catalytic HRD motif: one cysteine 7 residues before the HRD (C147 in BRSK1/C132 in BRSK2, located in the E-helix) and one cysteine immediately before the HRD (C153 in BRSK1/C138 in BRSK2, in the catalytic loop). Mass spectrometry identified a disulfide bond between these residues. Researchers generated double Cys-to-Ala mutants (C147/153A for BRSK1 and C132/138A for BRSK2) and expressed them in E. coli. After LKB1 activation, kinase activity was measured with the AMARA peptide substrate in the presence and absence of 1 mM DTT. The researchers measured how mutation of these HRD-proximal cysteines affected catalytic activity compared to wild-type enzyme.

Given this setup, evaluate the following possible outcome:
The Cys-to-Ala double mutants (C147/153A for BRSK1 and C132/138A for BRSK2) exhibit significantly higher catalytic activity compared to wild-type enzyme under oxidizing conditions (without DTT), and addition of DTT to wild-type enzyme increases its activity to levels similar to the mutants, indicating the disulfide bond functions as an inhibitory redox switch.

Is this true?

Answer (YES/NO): NO